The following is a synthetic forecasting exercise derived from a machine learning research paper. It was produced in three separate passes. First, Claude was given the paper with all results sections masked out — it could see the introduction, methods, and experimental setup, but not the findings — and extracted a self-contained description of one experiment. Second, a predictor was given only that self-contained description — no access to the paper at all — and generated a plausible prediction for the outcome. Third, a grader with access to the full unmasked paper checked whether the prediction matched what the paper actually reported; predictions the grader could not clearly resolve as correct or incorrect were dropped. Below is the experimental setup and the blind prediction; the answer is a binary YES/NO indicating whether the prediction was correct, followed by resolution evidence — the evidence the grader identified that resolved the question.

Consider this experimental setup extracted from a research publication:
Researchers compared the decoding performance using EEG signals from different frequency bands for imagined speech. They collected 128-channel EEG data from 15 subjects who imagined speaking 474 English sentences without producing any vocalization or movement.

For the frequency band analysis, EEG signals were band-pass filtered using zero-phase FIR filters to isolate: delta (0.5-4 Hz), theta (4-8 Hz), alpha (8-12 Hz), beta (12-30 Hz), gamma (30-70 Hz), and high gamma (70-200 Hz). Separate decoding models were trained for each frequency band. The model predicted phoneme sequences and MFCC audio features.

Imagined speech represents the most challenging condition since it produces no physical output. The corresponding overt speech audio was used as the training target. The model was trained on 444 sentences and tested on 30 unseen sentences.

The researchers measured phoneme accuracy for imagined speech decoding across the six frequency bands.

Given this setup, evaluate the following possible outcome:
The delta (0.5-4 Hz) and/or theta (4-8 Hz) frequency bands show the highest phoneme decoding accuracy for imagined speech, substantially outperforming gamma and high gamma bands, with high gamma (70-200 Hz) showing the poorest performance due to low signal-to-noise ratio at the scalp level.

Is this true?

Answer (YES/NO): NO